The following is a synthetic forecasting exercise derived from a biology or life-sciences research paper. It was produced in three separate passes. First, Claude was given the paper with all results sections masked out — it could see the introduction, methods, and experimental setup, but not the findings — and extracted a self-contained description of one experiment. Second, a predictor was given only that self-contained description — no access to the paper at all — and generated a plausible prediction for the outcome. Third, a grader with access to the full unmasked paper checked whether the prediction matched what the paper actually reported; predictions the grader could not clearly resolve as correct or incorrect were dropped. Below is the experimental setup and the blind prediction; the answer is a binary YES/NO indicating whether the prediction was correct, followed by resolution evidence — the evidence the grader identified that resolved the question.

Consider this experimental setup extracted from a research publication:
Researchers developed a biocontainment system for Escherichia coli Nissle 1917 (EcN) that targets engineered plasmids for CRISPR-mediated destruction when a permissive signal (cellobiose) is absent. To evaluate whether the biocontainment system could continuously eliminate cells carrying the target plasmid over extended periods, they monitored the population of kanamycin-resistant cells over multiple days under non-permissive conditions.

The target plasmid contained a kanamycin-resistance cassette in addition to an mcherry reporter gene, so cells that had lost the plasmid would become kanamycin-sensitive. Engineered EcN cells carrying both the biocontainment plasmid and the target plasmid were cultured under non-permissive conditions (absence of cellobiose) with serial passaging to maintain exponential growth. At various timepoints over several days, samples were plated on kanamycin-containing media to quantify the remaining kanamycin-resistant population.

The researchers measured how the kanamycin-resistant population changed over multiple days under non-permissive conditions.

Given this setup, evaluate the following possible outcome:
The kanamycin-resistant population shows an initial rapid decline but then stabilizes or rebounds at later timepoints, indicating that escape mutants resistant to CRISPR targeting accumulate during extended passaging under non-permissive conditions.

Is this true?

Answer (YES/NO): NO